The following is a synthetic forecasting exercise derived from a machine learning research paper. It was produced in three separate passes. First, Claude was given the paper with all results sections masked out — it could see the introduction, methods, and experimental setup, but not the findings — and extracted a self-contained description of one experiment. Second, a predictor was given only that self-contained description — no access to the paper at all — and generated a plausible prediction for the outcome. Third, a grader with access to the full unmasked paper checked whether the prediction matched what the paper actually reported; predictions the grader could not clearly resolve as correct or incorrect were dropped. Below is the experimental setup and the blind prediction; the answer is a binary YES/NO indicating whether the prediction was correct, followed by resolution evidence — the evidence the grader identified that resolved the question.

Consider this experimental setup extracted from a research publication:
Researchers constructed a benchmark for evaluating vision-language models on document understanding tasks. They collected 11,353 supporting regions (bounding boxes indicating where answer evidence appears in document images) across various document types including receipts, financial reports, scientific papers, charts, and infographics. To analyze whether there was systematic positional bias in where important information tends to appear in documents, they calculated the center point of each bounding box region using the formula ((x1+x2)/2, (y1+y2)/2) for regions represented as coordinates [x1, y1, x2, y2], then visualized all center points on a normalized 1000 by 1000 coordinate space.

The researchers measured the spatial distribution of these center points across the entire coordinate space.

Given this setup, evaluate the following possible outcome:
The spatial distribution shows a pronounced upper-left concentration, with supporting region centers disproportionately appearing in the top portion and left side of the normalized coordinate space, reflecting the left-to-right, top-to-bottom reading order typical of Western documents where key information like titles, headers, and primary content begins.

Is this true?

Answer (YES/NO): NO